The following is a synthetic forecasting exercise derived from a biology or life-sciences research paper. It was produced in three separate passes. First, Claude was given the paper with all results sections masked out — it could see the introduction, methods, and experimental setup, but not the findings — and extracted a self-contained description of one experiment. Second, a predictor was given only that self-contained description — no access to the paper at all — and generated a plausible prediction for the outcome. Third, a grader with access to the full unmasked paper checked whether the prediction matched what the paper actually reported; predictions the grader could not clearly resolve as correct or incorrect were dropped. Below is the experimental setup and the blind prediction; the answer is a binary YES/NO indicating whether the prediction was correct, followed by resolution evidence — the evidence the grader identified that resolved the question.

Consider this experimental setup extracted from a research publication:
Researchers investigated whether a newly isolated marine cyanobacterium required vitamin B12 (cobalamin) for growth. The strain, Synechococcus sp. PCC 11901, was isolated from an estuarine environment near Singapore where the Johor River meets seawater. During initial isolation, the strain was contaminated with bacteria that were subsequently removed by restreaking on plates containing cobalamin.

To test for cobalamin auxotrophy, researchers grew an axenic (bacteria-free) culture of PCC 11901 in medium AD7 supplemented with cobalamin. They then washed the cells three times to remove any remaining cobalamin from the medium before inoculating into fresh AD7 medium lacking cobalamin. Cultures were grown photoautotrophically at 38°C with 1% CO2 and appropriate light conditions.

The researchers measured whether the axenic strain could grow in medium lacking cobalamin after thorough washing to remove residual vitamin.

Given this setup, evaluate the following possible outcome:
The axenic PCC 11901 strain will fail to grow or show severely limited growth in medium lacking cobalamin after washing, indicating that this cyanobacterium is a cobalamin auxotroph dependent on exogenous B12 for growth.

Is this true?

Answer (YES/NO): YES